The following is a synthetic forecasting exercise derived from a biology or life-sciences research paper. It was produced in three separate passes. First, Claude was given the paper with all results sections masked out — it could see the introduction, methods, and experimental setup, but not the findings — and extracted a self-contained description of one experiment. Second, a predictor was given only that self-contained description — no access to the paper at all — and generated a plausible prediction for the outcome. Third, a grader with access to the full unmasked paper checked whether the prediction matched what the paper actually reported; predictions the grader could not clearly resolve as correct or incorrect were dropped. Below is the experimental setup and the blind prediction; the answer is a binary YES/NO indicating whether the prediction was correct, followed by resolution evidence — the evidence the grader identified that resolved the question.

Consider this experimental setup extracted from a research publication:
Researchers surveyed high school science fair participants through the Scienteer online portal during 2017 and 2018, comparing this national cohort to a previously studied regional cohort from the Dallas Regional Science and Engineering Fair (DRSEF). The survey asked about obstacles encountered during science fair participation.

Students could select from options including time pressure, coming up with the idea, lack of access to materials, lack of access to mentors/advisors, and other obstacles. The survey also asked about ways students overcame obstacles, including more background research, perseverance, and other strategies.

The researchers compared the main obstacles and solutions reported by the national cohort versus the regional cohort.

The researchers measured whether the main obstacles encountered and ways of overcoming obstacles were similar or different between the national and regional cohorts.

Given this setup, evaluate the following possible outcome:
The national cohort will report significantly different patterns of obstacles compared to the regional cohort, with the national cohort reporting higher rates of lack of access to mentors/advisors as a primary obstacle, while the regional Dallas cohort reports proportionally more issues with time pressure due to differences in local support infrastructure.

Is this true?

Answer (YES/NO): NO